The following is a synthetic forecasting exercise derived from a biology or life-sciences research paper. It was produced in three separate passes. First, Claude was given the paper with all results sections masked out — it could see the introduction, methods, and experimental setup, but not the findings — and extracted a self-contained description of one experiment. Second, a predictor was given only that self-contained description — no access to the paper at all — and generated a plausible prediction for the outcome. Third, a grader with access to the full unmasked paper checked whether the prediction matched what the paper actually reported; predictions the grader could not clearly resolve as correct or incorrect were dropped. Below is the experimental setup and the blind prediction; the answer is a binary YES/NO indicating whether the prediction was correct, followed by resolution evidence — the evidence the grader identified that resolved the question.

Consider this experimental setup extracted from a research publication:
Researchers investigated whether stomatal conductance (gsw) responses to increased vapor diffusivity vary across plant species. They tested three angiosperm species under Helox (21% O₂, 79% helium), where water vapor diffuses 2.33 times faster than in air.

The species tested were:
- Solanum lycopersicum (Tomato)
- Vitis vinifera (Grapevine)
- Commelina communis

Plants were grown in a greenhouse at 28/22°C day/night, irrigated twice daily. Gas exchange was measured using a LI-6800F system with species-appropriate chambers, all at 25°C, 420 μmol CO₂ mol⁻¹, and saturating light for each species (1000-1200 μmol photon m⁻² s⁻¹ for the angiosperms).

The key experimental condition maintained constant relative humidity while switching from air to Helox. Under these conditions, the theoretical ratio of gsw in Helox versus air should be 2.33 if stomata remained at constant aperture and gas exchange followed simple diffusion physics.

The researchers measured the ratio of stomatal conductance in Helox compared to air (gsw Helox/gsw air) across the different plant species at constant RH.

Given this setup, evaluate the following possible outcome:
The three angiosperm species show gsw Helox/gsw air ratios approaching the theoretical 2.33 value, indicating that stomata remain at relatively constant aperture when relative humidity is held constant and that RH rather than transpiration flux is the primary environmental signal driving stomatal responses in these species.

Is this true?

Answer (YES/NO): NO